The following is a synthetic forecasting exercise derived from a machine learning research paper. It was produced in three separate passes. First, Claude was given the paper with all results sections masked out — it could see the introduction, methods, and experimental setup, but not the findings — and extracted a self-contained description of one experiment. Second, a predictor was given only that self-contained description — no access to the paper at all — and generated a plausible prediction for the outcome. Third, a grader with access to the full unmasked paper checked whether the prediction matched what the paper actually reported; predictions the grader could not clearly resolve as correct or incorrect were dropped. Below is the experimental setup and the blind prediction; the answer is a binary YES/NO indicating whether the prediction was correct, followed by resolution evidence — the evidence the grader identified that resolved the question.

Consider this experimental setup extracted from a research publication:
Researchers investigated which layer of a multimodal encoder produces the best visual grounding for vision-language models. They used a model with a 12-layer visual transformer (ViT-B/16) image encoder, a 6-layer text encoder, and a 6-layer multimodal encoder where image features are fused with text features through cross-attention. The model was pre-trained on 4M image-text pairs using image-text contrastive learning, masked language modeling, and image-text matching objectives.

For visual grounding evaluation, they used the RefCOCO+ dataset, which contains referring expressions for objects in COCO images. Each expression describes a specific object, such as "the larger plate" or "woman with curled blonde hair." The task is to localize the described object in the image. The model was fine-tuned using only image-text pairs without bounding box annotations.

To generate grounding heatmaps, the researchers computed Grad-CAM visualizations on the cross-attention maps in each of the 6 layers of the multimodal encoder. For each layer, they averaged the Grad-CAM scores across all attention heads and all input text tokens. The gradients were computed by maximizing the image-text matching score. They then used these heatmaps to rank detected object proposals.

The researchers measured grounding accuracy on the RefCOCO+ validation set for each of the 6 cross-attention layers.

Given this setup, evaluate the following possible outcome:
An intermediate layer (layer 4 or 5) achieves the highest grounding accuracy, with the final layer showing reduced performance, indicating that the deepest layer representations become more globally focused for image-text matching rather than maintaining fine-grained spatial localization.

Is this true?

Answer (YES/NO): NO